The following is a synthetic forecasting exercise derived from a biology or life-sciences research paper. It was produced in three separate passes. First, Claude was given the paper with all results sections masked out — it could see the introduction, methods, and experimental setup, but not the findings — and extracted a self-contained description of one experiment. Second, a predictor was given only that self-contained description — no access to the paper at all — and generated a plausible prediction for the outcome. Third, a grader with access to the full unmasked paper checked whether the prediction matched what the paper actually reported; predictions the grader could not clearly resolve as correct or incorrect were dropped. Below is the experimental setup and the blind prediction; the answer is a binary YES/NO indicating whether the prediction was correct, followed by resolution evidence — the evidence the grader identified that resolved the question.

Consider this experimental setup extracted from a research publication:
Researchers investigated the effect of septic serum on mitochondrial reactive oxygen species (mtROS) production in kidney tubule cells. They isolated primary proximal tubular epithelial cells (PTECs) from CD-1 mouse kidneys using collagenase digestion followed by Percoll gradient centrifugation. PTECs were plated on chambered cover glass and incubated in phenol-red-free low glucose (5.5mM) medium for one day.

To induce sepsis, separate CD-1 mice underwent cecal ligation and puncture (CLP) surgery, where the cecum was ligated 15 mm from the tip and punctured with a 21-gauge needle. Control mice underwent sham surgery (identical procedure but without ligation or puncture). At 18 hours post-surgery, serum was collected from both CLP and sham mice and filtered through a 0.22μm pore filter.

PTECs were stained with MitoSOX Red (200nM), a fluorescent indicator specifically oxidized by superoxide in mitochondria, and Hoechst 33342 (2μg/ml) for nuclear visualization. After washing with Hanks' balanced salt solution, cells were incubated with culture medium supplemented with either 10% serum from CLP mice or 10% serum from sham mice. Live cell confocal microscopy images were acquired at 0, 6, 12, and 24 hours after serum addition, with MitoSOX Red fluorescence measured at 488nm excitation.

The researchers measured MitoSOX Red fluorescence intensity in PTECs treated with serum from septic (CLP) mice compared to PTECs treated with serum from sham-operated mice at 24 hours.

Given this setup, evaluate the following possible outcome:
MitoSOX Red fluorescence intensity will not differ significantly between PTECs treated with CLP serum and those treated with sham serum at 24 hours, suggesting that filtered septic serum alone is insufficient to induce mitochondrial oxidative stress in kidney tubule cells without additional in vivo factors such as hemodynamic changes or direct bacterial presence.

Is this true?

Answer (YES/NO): NO